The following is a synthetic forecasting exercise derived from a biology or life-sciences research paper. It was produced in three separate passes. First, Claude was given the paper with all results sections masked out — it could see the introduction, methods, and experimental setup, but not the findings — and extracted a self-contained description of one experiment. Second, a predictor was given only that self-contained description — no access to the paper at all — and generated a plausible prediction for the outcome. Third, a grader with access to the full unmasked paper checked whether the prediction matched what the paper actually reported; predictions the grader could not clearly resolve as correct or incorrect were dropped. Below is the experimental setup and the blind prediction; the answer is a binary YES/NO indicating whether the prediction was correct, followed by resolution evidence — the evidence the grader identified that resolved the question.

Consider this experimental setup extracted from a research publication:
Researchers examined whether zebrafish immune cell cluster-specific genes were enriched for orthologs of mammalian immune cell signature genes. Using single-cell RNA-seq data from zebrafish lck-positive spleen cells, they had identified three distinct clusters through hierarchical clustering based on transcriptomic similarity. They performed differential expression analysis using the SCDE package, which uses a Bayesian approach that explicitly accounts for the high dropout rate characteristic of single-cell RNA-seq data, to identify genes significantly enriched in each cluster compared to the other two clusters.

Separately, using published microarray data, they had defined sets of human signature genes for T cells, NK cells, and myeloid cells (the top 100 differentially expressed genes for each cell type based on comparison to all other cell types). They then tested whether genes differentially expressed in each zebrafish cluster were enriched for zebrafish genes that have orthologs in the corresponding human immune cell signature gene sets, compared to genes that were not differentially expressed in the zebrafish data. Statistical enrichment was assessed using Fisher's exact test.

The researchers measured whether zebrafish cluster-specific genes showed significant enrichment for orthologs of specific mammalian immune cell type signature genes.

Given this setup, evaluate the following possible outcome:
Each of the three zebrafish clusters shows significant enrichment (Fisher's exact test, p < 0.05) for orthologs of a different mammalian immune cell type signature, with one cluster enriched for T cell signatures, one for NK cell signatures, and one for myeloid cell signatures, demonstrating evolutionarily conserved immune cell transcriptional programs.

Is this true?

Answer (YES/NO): NO